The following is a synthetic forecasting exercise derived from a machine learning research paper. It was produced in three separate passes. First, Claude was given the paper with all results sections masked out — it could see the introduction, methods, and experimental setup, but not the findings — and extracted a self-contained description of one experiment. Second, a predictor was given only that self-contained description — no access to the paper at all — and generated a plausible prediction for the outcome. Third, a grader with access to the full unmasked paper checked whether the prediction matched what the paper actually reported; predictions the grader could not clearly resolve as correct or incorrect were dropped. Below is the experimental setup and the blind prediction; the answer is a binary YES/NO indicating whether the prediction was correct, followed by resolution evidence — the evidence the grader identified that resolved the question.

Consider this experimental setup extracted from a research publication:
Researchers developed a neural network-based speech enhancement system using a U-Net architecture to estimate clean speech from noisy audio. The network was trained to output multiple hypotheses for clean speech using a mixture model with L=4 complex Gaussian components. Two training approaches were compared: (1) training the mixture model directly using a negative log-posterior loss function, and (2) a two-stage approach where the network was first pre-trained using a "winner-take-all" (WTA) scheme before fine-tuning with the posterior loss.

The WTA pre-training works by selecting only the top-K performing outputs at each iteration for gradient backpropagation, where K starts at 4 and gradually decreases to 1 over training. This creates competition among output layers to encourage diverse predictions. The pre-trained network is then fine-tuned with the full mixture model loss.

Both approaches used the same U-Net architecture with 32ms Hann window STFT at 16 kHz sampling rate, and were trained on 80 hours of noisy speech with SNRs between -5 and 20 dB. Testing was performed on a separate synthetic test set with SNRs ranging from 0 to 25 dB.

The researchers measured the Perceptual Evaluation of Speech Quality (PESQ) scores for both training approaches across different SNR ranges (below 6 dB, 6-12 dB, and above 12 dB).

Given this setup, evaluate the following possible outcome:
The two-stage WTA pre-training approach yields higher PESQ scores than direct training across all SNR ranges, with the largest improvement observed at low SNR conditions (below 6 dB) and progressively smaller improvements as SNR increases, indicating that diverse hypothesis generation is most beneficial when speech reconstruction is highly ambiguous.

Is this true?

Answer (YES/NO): NO